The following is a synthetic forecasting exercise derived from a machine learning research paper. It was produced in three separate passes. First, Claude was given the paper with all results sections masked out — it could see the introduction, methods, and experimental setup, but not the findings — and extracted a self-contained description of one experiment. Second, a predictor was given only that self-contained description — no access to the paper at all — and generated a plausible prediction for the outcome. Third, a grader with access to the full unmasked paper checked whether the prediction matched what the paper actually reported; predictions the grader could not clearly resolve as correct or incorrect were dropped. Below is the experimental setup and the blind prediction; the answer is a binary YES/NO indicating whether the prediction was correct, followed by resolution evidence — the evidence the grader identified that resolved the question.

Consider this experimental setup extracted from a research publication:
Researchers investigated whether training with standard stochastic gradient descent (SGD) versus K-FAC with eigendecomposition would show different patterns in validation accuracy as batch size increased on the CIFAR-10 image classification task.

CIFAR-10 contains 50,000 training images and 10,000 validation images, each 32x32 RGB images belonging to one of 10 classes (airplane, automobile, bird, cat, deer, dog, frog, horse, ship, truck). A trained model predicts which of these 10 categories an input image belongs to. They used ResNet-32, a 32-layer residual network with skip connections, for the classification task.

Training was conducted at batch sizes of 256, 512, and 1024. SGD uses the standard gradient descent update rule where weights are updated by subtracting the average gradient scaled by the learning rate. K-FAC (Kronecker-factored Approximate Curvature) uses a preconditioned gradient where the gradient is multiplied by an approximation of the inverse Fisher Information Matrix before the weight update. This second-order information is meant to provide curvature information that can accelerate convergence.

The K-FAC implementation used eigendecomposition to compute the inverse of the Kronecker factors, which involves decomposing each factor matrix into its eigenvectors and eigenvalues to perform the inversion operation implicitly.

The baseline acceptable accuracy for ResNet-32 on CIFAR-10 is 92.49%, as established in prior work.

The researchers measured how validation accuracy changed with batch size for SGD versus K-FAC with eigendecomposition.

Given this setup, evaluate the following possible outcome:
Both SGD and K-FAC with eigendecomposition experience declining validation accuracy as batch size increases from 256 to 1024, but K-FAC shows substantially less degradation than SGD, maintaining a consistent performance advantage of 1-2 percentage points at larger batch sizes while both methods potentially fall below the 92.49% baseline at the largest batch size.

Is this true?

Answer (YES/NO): NO